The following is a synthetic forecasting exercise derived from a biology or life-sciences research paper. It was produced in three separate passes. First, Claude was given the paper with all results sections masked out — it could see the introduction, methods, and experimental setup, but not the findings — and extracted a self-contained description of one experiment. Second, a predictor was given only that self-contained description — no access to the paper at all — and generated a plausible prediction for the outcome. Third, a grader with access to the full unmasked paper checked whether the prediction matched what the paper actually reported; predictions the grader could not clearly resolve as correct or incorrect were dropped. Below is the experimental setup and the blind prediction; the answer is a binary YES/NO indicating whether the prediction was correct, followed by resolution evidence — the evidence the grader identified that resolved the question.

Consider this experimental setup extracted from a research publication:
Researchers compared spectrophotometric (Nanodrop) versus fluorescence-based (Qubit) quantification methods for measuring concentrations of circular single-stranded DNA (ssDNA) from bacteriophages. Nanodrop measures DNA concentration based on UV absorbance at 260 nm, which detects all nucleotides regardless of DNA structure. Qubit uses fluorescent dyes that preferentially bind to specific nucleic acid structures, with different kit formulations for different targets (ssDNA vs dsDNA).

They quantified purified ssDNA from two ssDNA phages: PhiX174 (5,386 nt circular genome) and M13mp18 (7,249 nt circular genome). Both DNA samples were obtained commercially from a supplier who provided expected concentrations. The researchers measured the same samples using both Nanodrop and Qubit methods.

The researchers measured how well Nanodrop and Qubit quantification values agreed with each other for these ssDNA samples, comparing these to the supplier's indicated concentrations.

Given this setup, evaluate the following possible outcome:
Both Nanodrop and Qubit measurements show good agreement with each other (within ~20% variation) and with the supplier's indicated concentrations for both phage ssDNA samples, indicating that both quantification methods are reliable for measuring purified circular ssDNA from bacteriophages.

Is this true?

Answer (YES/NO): NO